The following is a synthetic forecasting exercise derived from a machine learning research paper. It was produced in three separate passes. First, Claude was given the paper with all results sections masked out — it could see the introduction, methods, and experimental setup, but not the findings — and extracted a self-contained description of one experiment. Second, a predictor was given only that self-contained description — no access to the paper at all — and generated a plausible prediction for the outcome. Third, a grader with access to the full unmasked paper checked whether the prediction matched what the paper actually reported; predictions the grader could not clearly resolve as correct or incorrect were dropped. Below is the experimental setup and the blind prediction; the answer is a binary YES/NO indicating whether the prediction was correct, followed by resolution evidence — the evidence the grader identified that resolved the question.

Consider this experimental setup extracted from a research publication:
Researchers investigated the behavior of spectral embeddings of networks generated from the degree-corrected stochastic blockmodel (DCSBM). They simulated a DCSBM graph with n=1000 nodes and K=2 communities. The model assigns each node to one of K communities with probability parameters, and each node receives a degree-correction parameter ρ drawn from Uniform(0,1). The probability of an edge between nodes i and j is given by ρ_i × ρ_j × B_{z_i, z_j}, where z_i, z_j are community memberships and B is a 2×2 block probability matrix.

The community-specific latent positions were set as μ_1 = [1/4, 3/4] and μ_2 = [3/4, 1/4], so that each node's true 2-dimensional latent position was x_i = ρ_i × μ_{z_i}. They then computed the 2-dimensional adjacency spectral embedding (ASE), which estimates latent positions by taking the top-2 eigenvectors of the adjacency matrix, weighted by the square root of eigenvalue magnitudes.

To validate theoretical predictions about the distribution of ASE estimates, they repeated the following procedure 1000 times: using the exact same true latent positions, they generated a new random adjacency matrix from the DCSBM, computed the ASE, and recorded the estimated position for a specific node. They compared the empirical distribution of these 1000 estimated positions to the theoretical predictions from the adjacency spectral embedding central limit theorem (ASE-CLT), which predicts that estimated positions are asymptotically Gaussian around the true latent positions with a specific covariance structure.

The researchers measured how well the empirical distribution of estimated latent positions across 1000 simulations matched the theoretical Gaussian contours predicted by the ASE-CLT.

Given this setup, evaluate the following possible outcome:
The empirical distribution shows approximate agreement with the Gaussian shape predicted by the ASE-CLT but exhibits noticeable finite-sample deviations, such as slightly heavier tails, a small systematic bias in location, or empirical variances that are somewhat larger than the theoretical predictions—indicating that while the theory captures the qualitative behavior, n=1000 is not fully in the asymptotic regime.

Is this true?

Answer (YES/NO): NO